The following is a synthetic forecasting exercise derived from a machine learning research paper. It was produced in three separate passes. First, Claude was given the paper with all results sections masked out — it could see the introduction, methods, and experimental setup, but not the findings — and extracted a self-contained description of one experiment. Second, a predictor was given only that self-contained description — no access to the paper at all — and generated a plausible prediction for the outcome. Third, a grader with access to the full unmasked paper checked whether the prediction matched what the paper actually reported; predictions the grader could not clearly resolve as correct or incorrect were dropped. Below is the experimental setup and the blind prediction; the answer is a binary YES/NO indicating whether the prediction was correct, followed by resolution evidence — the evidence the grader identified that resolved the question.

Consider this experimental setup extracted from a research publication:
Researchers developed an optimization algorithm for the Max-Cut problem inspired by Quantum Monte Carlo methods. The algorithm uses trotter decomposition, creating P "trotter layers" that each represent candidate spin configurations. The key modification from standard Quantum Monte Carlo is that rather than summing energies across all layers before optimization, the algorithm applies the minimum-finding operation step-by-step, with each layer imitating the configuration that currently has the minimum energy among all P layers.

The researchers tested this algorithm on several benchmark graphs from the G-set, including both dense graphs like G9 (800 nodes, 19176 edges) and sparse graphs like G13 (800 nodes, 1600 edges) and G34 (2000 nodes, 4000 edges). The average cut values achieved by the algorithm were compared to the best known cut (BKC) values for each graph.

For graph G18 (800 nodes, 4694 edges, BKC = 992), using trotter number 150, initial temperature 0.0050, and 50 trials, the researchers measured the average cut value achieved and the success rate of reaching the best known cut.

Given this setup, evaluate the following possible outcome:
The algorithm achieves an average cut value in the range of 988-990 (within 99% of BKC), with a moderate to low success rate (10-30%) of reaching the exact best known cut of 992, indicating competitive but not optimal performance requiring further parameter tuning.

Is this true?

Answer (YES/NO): NO